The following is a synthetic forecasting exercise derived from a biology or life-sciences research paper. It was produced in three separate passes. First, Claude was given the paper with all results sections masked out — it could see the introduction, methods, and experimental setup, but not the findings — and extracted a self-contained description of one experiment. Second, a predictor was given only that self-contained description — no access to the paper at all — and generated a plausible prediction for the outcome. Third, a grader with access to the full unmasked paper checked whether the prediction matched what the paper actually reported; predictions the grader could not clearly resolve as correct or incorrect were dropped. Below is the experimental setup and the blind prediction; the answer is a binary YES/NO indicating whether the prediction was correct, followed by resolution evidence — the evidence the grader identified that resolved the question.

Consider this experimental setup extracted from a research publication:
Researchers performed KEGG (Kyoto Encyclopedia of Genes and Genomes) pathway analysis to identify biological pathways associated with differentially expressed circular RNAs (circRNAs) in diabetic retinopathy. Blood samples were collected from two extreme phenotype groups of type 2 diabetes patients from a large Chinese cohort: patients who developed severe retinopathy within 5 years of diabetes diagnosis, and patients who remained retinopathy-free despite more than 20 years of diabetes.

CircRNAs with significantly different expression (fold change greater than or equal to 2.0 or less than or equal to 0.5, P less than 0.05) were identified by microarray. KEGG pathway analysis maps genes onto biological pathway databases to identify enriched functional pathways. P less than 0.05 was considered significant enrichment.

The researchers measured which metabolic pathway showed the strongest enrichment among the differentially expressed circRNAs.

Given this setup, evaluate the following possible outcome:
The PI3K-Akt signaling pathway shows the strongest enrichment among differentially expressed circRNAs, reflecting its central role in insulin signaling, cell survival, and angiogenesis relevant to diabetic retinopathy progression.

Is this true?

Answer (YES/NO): NO